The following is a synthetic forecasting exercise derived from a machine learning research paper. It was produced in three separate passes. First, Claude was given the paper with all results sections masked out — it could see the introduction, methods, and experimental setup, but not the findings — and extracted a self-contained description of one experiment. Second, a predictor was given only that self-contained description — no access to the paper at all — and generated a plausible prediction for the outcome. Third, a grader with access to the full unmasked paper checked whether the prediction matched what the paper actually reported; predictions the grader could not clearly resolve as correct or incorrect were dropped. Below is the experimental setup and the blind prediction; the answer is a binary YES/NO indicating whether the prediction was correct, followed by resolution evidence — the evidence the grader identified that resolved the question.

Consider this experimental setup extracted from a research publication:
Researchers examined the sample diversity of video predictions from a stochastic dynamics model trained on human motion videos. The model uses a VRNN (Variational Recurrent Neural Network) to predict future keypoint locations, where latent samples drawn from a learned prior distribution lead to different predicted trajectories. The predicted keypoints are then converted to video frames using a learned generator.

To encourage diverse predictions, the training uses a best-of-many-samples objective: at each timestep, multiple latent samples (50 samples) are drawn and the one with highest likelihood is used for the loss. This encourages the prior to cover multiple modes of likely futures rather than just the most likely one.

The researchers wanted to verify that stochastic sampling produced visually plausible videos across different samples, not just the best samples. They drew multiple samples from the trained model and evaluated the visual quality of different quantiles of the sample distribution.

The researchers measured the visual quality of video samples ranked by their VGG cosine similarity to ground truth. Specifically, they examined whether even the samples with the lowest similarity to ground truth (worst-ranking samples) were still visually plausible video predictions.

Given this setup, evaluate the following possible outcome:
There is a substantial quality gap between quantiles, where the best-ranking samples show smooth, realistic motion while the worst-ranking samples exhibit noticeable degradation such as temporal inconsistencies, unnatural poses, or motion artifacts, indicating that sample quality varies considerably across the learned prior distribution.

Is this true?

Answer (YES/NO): NO